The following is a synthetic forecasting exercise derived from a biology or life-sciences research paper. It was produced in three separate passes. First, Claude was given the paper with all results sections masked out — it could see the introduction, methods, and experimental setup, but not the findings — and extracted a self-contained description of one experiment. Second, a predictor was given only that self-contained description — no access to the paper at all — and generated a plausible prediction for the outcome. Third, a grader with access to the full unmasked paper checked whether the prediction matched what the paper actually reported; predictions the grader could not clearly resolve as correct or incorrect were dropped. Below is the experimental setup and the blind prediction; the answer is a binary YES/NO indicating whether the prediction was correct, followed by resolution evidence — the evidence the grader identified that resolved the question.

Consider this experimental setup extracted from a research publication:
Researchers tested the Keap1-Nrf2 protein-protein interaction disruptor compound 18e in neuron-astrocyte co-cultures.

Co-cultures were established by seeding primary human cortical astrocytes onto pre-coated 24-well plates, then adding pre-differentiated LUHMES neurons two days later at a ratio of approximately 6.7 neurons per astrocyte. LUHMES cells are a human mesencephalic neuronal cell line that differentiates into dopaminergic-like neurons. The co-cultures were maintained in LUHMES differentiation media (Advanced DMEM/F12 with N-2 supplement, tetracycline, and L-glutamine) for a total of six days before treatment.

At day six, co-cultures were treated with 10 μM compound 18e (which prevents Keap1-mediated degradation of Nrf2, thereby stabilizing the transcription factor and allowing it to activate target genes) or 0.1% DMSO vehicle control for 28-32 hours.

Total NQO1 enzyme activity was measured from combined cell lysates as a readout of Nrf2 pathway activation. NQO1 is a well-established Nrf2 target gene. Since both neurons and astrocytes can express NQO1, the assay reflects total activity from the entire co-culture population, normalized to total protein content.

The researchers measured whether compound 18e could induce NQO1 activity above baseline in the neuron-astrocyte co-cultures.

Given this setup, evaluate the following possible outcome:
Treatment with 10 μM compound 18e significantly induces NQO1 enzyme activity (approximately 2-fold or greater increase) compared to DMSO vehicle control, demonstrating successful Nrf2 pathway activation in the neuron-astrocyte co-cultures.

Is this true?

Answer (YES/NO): NO